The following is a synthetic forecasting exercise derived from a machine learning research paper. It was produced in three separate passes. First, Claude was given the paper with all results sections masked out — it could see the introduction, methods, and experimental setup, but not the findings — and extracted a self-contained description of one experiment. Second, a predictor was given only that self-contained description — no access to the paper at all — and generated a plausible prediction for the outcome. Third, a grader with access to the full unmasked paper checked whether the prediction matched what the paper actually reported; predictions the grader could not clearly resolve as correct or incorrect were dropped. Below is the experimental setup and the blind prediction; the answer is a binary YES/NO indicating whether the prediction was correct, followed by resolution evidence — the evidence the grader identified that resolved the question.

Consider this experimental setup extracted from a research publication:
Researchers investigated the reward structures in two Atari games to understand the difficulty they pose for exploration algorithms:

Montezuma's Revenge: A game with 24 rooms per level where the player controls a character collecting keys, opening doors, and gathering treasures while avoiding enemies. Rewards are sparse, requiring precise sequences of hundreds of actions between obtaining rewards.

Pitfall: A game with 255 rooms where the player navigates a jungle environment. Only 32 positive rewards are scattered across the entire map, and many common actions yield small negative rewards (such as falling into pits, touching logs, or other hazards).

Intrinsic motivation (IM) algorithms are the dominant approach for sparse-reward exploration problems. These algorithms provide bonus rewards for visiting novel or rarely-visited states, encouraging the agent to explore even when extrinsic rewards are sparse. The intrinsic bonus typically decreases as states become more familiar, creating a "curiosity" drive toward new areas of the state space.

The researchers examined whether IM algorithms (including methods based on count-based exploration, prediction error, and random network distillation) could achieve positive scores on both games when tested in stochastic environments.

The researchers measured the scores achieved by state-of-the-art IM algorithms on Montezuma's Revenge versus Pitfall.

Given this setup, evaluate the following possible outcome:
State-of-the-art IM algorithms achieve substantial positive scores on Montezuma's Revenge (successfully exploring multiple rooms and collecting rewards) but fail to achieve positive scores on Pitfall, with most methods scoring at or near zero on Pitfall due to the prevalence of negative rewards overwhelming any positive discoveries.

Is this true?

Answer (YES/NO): YES